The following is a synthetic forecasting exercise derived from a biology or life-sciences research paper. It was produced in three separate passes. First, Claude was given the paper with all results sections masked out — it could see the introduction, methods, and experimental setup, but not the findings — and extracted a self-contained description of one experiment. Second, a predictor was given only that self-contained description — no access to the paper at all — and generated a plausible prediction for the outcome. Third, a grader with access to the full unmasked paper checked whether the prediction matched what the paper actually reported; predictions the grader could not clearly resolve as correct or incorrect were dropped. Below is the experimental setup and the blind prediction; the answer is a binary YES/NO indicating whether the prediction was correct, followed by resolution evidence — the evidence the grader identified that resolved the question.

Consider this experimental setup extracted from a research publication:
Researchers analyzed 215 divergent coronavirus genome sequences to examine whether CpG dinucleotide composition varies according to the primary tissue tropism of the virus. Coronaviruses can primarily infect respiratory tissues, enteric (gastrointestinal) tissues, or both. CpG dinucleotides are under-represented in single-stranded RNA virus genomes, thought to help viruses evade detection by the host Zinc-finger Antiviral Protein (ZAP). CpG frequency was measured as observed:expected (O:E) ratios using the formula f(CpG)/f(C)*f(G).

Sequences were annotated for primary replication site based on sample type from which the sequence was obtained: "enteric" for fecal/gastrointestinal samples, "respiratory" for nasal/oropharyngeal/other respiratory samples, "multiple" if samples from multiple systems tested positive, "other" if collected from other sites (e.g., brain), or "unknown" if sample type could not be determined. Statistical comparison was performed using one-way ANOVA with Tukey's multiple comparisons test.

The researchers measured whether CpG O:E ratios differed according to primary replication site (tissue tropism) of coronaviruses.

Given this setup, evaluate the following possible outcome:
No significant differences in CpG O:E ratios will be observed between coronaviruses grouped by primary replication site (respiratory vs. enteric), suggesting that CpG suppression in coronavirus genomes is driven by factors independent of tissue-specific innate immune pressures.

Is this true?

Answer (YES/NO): NO